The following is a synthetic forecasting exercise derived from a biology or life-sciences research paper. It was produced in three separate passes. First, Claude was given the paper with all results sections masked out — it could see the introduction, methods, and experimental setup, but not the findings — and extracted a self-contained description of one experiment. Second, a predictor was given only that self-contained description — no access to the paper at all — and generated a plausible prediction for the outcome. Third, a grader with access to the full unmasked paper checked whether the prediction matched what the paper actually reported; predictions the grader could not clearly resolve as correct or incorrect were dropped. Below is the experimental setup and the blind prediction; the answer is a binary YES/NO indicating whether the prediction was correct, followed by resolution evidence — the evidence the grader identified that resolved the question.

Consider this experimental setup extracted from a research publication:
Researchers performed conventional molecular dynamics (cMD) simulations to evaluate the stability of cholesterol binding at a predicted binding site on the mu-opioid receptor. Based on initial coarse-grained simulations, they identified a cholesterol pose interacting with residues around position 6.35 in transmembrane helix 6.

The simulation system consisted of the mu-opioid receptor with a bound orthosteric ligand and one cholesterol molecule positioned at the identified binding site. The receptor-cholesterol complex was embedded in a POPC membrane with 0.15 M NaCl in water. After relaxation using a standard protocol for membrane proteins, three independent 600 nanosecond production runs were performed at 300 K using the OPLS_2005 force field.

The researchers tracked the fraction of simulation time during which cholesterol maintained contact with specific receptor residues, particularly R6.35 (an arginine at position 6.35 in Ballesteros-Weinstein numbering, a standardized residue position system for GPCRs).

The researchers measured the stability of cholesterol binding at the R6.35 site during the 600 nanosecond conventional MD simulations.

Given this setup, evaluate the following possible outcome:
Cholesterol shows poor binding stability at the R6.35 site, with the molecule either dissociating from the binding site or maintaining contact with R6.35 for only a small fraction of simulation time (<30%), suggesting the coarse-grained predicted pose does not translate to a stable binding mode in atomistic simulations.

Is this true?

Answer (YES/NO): NO